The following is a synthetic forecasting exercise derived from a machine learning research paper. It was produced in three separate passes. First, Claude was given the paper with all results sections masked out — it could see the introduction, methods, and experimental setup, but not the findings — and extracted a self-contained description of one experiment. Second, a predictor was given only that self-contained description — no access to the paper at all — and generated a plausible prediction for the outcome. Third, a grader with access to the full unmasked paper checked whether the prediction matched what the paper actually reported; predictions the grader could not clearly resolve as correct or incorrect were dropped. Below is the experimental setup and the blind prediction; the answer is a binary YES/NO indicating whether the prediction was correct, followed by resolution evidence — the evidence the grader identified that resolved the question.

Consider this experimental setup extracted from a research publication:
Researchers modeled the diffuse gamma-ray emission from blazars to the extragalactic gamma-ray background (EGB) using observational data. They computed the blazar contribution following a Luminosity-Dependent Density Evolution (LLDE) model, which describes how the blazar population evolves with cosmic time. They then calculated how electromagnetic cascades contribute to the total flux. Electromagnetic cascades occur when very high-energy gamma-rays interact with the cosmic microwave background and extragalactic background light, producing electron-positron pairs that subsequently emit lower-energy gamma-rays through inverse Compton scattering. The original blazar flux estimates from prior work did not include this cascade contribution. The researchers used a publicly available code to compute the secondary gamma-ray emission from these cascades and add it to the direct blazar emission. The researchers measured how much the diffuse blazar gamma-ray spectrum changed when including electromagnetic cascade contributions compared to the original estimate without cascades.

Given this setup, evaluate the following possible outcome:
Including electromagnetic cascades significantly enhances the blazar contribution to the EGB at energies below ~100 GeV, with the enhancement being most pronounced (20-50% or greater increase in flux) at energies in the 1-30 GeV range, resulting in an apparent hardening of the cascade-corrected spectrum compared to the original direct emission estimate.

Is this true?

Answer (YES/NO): NO